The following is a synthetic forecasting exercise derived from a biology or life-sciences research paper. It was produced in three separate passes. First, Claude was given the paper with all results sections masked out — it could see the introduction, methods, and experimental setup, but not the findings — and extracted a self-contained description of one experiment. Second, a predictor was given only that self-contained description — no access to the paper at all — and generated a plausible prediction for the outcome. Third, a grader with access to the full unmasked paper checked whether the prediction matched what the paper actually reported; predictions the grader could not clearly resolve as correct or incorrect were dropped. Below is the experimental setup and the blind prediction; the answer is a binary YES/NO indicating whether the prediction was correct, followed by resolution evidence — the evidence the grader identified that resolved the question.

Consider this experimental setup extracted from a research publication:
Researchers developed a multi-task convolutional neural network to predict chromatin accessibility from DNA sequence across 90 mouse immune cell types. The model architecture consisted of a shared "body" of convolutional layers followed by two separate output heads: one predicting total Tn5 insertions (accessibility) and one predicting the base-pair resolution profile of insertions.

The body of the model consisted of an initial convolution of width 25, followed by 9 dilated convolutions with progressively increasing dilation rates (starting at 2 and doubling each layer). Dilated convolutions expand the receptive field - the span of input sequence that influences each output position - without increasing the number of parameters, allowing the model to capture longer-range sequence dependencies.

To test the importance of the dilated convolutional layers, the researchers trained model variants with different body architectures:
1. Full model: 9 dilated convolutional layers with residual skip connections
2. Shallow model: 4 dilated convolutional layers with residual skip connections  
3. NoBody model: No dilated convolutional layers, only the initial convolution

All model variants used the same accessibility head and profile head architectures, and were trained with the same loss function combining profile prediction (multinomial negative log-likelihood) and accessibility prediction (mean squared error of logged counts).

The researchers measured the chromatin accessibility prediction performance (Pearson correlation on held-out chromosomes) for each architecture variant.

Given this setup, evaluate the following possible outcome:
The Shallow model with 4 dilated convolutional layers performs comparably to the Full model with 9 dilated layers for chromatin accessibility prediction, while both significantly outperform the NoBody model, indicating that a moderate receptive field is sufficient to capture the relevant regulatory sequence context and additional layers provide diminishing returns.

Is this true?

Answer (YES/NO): YES